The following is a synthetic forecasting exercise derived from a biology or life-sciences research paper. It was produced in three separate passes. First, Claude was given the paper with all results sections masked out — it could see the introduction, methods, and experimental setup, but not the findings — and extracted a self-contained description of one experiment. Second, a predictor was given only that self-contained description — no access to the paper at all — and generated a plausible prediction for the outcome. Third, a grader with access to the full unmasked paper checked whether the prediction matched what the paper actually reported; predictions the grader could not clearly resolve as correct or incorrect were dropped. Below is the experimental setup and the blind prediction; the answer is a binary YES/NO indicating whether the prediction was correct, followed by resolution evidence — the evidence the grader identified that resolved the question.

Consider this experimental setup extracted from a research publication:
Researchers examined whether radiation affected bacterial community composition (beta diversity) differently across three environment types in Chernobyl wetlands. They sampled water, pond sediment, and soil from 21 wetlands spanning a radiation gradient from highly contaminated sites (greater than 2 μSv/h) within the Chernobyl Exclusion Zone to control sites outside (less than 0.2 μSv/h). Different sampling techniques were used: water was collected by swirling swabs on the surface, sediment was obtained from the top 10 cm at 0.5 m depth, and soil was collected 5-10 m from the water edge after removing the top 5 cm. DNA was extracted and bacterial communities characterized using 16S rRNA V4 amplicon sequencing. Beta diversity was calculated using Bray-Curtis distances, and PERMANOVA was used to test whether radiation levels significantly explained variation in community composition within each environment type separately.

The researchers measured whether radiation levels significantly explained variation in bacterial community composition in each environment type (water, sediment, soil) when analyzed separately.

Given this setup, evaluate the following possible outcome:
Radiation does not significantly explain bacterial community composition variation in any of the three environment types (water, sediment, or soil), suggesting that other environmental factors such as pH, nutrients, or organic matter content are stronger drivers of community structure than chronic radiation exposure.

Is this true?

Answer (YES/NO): NO